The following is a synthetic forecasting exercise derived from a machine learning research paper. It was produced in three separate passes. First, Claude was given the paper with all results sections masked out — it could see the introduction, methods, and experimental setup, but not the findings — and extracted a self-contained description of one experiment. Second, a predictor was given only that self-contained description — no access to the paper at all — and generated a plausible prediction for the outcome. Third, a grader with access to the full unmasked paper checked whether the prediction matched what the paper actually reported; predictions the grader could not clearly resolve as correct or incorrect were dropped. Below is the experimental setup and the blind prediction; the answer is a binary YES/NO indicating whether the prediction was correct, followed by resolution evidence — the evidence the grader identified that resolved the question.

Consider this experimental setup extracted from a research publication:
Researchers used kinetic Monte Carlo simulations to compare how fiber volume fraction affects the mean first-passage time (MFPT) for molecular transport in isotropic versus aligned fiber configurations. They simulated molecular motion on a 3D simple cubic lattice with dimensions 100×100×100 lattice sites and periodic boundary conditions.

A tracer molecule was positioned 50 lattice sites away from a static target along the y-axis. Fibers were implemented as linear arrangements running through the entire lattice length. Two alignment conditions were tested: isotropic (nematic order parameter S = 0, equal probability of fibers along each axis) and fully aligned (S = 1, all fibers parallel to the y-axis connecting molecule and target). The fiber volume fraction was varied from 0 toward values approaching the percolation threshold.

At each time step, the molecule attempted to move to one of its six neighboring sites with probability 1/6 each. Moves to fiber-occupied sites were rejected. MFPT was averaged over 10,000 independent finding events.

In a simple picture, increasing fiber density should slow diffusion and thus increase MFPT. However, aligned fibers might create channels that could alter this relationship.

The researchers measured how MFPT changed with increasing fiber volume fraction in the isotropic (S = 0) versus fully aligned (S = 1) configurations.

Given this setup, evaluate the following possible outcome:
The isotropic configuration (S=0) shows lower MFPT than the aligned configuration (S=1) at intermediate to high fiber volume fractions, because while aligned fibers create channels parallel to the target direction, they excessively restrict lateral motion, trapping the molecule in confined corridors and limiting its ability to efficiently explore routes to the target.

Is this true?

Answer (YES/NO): NO